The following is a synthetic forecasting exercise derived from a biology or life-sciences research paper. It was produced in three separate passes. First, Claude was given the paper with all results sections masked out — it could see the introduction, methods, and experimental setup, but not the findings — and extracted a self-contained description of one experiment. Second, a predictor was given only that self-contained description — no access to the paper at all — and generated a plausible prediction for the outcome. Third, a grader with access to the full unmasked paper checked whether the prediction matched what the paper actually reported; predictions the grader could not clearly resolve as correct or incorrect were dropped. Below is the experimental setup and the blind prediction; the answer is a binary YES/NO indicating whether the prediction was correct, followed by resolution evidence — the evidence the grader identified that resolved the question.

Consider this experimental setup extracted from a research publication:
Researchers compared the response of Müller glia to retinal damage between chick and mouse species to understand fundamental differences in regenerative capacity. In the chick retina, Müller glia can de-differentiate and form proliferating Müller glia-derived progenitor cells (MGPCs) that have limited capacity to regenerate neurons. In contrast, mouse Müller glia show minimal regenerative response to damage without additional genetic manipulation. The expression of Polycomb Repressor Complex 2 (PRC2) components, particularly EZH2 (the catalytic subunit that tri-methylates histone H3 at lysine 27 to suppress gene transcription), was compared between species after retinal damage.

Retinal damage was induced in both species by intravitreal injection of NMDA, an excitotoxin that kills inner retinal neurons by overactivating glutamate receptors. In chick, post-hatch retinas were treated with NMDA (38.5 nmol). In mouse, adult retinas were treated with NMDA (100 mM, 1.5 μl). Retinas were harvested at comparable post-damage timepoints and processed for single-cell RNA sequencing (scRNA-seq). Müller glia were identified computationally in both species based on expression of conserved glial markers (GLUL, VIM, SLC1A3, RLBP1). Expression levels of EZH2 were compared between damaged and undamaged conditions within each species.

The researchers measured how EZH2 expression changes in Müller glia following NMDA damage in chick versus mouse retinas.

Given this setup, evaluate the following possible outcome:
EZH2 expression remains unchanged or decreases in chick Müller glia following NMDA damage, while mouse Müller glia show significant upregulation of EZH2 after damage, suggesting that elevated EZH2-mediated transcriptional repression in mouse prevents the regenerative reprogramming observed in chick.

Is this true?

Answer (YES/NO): NO